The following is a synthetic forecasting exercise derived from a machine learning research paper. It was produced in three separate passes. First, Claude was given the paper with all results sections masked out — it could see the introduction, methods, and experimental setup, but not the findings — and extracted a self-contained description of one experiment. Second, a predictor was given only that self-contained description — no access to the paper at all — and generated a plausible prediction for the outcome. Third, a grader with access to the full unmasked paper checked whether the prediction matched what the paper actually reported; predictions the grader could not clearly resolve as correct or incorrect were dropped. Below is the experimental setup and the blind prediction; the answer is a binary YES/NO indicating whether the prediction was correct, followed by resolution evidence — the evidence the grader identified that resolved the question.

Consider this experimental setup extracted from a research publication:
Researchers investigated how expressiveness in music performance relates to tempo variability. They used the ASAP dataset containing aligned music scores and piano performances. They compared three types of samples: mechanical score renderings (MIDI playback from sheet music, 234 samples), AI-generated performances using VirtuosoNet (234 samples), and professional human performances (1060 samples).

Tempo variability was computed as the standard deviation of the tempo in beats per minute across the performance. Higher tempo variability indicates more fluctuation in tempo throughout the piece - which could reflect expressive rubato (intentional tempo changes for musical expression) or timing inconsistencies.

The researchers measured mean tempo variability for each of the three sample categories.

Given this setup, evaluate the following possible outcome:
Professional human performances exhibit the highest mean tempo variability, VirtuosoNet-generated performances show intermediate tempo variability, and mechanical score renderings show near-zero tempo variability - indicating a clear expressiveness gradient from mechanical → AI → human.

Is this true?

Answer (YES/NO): NO